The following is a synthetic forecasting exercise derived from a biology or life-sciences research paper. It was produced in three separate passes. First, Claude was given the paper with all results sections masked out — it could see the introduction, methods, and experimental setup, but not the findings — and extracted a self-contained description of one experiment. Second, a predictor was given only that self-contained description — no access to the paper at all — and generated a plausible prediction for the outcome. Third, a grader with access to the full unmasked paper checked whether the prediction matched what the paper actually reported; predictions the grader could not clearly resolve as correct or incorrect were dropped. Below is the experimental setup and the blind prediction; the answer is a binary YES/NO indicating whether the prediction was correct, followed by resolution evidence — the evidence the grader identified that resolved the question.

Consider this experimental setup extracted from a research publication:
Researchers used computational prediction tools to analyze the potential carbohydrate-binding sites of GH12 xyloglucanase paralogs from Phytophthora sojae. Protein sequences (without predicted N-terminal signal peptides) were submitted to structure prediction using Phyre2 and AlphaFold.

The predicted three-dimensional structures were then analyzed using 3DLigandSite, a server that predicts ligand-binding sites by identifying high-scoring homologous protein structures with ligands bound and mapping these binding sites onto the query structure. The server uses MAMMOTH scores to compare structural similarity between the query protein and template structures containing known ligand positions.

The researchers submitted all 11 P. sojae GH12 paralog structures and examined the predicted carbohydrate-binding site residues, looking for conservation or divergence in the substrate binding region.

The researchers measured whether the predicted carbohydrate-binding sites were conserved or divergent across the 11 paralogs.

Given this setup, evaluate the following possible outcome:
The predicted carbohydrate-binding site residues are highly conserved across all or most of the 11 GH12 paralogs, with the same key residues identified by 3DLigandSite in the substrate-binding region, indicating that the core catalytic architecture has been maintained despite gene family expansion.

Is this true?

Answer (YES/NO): YES